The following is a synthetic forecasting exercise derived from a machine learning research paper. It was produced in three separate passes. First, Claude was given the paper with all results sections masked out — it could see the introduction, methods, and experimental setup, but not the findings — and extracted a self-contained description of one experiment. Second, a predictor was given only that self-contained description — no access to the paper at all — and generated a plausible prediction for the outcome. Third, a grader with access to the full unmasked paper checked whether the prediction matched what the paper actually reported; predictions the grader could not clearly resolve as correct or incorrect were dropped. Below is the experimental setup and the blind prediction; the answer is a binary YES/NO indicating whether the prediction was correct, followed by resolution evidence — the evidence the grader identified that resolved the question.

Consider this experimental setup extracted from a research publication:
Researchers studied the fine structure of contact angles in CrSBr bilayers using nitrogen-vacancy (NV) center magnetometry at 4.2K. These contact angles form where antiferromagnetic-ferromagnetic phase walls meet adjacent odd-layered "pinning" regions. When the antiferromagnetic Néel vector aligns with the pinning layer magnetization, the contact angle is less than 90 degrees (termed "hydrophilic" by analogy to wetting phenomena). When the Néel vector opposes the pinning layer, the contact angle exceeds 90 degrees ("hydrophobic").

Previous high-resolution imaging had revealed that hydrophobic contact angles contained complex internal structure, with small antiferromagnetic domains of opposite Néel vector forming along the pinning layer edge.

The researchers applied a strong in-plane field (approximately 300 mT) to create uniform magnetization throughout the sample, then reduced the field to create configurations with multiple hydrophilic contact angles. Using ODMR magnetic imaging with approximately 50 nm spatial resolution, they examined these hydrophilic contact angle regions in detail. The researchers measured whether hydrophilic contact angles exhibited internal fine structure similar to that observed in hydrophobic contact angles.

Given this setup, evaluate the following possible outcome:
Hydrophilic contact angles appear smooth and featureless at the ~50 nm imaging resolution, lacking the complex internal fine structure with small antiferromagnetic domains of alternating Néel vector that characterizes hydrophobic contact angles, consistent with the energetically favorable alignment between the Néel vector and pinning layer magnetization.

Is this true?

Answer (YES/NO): YES